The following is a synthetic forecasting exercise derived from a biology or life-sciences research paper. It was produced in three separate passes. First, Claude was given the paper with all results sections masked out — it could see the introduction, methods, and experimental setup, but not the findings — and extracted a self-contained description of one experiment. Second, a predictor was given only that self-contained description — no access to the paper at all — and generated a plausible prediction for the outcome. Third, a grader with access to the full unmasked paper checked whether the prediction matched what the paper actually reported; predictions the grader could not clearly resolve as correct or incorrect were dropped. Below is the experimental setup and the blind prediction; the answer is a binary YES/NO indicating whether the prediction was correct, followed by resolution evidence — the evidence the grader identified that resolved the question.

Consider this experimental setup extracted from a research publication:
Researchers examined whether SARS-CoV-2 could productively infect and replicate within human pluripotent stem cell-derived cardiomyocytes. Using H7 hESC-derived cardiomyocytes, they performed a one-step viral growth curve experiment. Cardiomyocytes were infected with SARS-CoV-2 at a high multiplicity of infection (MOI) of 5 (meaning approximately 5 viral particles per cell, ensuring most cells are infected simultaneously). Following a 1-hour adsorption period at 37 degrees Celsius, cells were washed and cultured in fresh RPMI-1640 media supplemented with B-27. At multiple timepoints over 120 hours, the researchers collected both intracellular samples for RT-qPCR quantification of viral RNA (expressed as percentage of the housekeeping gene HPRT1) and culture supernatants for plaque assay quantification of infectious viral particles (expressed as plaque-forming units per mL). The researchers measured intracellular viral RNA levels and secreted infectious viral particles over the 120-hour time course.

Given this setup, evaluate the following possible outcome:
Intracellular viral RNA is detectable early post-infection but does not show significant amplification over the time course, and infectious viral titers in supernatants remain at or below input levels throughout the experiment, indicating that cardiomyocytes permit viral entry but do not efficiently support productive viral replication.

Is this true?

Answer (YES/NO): NO